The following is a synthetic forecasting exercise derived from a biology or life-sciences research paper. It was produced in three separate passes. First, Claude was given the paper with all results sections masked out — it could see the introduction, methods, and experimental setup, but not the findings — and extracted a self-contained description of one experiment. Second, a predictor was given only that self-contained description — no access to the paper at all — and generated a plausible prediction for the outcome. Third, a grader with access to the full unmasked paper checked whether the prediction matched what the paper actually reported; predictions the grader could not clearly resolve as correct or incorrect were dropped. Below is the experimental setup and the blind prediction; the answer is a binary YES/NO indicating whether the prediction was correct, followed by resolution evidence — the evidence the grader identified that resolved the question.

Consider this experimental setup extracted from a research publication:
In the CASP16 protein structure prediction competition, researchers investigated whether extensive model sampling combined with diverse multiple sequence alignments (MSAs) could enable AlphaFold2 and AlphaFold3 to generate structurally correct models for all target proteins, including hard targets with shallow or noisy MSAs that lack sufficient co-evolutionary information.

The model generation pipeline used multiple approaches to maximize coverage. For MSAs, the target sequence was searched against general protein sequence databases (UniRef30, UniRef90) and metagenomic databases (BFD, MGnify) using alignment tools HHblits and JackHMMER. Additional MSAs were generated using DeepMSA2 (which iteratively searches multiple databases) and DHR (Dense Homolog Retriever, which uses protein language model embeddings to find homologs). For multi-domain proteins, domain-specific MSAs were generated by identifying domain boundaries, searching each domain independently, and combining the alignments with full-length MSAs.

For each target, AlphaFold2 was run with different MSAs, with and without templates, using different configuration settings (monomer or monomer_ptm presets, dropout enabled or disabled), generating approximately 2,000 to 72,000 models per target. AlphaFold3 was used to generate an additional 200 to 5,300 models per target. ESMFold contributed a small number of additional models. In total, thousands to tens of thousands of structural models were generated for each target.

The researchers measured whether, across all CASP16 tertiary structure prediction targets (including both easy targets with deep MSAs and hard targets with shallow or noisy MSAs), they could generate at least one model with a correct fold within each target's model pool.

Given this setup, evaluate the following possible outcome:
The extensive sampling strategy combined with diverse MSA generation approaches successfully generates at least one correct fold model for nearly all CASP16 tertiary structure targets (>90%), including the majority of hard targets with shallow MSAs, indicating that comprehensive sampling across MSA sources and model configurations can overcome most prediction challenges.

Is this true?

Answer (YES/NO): YES